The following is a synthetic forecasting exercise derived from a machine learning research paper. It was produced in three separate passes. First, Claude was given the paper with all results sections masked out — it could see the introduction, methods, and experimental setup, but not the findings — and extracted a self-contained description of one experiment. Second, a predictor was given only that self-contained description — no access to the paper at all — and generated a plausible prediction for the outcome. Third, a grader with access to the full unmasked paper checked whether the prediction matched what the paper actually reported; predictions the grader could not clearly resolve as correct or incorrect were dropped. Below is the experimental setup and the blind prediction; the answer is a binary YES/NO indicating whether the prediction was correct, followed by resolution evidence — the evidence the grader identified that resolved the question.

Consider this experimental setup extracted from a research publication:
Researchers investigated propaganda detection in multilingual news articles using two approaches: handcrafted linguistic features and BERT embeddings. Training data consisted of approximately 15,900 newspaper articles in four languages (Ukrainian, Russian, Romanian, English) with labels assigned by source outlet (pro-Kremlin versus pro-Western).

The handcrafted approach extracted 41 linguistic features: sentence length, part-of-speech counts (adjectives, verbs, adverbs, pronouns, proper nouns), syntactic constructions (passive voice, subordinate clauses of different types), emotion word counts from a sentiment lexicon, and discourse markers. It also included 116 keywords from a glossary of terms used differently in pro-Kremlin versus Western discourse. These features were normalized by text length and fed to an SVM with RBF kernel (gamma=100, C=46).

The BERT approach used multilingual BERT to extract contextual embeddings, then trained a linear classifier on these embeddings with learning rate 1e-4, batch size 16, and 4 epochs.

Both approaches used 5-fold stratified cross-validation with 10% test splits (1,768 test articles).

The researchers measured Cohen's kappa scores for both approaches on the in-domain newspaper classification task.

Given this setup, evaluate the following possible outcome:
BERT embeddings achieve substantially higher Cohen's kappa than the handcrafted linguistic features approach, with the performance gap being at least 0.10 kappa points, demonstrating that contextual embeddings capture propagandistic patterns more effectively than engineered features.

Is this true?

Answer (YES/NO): NO